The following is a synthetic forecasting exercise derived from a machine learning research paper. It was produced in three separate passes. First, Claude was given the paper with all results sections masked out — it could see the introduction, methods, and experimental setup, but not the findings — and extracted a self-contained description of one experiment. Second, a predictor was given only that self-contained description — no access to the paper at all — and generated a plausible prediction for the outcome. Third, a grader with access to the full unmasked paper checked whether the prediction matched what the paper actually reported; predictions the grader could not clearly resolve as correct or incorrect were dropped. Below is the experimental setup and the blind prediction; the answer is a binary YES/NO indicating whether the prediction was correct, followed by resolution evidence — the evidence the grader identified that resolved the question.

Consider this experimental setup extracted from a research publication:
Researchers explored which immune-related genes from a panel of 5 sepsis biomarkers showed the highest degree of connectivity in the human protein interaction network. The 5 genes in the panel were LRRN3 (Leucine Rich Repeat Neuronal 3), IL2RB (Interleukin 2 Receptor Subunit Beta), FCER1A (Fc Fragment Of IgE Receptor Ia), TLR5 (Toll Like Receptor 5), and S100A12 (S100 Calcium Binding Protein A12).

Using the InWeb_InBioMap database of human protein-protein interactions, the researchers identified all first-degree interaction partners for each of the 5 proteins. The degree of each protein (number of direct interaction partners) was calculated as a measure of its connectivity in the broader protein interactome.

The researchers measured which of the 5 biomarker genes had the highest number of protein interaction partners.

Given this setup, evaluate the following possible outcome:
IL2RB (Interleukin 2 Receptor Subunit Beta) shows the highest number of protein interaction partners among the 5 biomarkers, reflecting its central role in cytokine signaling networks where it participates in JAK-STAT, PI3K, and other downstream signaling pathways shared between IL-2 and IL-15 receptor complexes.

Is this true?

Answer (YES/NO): YES